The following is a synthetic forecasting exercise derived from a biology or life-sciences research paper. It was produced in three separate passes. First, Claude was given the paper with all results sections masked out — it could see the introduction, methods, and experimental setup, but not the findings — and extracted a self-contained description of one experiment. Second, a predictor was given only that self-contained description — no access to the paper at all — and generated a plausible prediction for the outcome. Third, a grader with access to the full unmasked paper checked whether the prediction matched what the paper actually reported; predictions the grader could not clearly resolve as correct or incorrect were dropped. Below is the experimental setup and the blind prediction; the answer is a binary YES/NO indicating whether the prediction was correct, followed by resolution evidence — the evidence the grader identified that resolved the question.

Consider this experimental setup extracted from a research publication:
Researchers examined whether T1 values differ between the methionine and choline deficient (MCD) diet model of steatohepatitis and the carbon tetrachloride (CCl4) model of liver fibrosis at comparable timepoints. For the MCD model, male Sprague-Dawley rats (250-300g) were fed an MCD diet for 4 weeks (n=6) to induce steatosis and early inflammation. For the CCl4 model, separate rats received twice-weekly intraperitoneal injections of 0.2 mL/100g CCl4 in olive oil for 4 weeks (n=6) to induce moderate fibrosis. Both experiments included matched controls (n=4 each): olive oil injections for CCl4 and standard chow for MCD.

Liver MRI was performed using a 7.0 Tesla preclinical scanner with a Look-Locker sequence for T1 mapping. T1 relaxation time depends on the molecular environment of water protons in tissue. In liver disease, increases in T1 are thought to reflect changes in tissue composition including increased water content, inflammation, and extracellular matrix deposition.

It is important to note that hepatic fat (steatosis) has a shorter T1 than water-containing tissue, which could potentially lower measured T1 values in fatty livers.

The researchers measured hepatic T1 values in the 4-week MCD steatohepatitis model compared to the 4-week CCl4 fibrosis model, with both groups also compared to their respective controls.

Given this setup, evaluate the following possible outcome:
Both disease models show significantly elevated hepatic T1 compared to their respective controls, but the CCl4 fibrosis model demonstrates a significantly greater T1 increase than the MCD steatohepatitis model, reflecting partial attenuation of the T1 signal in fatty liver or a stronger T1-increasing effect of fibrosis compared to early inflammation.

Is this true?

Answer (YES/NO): NO